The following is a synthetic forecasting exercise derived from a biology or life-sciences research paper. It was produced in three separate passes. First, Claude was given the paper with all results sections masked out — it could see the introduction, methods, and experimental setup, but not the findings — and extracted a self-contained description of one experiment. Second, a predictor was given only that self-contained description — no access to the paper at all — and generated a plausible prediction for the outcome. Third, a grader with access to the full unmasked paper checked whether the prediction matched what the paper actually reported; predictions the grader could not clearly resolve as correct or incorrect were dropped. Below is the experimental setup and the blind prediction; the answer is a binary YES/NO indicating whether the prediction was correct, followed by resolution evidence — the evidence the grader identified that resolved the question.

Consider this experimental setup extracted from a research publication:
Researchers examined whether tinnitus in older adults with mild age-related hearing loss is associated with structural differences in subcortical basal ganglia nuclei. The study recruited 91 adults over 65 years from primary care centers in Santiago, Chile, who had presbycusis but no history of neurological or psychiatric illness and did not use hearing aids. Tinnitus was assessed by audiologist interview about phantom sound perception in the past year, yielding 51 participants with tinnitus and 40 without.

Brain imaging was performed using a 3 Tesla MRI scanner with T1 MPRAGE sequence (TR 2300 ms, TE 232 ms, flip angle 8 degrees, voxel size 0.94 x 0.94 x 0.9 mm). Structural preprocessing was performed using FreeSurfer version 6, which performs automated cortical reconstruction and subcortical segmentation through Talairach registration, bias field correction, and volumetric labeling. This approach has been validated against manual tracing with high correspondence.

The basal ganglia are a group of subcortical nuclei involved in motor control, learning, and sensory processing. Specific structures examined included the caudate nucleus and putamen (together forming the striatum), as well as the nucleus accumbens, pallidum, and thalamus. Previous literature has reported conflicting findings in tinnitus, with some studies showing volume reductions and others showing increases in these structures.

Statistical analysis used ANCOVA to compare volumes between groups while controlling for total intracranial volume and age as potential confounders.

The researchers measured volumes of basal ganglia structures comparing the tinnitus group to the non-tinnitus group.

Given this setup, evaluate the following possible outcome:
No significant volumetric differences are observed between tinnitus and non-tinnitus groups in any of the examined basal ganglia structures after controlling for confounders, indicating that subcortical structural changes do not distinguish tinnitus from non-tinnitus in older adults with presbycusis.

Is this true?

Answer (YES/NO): NO